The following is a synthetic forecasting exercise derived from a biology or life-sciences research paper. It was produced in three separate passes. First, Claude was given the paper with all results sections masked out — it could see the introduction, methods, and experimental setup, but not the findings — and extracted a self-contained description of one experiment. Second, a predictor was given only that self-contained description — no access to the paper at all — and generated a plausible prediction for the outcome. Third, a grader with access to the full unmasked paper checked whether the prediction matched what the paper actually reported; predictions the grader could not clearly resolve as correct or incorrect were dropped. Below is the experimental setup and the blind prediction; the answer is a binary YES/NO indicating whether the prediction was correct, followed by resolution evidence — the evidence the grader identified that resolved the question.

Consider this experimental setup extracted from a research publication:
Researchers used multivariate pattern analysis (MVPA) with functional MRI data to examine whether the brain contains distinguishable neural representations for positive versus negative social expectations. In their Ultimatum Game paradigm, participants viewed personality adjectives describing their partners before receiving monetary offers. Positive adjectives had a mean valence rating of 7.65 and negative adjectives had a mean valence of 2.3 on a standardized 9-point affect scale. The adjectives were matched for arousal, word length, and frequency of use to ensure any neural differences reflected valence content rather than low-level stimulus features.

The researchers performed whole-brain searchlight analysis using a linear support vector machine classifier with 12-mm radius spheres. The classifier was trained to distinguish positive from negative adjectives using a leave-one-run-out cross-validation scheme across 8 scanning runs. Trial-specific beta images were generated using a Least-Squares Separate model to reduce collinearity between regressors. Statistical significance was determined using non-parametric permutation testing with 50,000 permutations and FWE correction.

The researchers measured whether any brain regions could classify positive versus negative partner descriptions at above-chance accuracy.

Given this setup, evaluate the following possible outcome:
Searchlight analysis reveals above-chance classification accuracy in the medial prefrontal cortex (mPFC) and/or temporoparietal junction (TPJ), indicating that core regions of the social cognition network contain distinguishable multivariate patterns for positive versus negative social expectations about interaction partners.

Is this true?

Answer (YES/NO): YES